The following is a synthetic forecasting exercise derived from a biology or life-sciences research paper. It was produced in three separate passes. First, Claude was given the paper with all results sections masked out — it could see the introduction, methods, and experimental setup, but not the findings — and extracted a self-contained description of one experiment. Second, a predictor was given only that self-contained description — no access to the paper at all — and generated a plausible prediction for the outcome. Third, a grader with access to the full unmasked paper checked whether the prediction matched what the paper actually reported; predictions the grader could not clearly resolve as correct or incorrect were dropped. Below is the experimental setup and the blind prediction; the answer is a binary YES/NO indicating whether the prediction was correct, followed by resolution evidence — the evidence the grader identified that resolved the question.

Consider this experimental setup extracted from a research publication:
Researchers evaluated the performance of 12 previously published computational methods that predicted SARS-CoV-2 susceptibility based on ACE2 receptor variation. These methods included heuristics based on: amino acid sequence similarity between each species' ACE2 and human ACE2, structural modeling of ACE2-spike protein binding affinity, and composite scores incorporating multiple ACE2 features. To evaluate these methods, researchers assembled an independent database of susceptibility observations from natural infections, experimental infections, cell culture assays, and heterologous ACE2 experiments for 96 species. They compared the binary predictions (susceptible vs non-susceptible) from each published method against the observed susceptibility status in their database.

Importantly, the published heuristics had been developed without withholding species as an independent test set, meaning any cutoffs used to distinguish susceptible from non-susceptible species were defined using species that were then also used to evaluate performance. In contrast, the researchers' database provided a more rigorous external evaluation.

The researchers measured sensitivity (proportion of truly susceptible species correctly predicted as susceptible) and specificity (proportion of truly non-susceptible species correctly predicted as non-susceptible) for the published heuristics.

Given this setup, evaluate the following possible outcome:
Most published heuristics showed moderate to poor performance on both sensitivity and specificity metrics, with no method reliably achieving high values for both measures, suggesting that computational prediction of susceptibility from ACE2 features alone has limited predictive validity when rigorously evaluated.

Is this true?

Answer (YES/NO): NO